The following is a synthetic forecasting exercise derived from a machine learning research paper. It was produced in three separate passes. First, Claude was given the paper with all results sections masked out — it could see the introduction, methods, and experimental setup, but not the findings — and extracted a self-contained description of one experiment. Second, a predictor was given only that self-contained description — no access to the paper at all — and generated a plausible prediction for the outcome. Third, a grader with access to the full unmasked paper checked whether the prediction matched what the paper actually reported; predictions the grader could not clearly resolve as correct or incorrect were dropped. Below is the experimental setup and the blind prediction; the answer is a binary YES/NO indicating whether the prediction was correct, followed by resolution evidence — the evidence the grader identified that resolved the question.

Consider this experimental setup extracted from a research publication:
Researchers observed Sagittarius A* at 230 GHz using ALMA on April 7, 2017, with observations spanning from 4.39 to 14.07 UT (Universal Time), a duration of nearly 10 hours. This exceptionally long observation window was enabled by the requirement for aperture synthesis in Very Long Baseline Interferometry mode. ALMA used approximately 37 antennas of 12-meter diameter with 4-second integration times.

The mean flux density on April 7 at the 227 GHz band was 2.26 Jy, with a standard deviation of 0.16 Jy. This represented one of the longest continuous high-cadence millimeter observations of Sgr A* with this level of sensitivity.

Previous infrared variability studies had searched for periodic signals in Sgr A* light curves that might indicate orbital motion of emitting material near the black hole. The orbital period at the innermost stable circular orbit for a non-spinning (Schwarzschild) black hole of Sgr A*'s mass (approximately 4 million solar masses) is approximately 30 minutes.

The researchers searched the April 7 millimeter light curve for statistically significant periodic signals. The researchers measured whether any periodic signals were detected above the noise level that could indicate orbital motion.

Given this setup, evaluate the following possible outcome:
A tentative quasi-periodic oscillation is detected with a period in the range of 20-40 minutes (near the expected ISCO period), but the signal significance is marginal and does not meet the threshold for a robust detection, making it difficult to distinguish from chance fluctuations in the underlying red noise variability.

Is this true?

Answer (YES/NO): NO